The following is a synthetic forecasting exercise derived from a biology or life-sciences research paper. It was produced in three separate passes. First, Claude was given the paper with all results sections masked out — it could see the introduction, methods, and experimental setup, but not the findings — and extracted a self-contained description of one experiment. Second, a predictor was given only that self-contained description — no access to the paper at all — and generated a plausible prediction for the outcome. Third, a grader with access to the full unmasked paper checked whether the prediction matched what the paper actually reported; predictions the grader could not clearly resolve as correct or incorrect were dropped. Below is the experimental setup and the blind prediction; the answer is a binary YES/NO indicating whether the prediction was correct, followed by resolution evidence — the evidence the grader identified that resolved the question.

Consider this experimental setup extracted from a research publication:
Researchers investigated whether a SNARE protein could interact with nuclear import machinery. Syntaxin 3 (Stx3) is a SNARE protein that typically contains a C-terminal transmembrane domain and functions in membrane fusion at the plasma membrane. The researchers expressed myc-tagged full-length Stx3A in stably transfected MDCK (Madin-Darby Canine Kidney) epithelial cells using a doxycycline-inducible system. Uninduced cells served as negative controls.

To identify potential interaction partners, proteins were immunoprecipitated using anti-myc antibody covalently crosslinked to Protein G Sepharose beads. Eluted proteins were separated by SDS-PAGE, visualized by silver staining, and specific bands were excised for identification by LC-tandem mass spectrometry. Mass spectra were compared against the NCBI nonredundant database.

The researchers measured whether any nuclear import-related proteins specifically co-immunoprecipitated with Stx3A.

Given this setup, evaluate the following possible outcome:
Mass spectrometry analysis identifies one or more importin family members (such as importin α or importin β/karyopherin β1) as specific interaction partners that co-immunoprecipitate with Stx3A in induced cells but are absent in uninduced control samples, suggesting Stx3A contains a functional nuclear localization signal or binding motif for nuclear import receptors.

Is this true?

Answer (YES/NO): YES